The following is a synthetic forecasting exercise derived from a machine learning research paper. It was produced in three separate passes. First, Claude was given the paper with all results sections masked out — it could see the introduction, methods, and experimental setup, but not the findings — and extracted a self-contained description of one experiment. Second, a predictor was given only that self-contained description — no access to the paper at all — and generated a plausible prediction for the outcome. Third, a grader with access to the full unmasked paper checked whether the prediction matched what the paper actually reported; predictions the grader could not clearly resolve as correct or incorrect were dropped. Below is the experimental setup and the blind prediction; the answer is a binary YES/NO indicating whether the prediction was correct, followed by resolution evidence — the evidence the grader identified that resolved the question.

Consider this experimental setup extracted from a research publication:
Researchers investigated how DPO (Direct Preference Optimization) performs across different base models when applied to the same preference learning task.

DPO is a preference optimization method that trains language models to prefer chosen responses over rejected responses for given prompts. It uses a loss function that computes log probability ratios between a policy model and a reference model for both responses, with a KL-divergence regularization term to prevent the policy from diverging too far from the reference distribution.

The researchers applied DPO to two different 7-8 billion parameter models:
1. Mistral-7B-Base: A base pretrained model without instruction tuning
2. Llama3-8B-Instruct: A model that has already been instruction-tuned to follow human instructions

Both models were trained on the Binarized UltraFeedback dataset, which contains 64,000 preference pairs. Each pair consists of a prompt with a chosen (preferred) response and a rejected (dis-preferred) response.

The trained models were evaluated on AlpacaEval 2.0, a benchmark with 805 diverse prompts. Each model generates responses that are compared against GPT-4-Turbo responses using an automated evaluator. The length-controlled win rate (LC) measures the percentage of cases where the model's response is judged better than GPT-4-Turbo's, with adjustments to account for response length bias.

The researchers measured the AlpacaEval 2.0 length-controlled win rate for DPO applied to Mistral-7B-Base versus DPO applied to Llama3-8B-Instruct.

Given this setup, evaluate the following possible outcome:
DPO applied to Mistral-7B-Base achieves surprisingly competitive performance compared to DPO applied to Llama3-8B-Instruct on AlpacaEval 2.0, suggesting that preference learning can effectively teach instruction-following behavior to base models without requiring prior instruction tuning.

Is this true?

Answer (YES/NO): NO